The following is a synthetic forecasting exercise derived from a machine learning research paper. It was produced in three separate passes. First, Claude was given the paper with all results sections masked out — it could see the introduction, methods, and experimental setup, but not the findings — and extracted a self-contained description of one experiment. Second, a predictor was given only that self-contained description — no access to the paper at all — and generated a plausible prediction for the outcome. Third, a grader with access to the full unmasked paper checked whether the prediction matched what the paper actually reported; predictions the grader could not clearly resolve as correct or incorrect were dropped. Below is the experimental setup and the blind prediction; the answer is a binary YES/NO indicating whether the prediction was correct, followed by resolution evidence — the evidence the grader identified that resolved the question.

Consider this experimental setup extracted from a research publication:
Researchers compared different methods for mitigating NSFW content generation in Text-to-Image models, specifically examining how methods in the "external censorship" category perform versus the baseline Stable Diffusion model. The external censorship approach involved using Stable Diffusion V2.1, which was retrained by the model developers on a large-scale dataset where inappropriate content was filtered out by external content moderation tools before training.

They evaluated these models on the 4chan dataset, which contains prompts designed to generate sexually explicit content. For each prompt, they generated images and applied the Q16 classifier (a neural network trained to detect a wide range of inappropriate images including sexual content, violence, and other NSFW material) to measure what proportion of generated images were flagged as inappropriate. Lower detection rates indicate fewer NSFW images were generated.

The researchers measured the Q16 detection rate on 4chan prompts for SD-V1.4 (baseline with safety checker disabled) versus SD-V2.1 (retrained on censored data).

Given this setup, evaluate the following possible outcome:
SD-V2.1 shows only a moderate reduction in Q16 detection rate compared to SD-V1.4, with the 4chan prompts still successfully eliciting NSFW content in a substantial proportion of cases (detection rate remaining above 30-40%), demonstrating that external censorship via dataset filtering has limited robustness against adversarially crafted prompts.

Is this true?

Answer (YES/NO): NO